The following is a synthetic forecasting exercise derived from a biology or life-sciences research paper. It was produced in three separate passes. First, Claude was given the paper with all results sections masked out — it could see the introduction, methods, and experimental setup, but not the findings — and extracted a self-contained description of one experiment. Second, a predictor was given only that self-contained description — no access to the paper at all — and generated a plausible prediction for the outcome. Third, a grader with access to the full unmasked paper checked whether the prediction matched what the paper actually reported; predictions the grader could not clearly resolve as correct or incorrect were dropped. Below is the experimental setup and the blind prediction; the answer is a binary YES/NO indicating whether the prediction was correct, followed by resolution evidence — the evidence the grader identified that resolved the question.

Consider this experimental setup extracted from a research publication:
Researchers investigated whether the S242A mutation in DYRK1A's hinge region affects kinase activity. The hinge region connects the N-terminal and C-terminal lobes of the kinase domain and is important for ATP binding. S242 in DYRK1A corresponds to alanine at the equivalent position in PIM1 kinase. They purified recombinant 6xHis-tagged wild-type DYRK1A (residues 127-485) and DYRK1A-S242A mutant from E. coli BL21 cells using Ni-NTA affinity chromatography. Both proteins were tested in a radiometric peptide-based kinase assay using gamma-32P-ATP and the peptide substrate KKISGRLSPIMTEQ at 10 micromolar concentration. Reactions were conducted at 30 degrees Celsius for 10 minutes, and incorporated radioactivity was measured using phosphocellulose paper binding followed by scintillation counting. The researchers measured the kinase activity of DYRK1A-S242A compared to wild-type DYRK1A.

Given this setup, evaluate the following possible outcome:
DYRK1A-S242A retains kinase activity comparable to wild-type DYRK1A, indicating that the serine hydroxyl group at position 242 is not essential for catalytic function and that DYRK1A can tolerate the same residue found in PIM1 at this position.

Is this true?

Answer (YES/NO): YES